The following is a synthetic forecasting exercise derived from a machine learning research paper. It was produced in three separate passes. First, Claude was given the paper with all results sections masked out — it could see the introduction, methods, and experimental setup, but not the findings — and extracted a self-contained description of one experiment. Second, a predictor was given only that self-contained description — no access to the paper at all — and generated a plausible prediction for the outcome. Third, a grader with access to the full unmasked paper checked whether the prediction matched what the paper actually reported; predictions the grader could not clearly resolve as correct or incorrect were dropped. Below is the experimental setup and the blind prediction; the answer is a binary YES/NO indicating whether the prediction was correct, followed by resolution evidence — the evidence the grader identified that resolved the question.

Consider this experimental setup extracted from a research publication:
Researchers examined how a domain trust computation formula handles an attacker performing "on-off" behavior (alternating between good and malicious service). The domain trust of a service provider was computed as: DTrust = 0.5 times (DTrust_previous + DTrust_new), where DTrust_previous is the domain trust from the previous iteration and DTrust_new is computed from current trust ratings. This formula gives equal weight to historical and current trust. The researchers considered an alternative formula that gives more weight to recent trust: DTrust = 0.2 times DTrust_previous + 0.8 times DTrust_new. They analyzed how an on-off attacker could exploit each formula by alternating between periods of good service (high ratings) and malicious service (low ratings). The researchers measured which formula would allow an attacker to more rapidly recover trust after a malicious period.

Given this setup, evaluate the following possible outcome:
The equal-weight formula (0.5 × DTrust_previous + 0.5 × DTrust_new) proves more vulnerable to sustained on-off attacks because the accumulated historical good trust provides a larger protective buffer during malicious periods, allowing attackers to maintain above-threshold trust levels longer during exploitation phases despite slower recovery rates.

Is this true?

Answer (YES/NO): NO